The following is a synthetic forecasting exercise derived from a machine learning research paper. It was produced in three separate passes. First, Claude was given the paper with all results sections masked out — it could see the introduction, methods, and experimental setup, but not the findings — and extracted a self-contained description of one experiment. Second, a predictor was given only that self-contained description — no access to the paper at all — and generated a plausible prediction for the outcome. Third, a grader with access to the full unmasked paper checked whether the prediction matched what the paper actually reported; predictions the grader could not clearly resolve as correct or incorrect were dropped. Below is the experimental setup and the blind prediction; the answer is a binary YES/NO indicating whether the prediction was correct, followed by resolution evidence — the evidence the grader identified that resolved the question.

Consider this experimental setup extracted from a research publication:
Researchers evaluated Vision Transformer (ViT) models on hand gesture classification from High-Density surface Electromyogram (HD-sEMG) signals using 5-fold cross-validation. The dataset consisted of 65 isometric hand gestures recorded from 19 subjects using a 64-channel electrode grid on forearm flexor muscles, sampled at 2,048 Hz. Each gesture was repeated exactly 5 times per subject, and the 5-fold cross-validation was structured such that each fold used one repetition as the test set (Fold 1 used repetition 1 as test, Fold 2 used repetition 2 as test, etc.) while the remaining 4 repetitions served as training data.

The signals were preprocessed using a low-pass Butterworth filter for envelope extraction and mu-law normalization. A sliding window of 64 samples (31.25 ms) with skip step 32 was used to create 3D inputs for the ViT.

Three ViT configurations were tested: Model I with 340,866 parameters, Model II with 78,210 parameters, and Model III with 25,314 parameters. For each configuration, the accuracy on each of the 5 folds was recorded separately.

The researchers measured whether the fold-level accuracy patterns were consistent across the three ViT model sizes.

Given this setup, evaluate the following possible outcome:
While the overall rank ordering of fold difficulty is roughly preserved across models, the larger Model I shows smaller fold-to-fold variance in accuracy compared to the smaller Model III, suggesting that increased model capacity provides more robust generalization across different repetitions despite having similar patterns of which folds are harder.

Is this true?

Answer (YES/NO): NO